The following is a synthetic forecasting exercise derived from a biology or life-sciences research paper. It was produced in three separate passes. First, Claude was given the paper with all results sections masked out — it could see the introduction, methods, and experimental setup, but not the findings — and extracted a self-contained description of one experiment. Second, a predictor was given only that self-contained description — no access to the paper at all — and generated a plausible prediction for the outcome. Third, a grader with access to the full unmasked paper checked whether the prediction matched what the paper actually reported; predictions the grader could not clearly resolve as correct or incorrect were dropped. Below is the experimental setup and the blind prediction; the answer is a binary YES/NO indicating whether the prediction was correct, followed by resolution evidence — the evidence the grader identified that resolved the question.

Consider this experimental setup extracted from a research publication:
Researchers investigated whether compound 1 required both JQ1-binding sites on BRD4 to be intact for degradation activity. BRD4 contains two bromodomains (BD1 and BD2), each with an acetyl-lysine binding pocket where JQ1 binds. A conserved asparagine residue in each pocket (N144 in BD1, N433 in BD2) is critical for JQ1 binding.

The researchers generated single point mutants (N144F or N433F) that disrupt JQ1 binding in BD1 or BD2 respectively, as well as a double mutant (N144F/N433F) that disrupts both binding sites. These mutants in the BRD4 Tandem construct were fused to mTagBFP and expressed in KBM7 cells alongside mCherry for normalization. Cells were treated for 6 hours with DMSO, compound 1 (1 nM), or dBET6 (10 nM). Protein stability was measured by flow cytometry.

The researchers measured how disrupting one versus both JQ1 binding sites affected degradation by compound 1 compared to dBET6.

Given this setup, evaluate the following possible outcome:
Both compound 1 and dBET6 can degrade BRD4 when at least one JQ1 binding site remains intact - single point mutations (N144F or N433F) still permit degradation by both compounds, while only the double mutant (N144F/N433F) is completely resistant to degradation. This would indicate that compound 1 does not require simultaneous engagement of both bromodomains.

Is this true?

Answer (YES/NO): NO